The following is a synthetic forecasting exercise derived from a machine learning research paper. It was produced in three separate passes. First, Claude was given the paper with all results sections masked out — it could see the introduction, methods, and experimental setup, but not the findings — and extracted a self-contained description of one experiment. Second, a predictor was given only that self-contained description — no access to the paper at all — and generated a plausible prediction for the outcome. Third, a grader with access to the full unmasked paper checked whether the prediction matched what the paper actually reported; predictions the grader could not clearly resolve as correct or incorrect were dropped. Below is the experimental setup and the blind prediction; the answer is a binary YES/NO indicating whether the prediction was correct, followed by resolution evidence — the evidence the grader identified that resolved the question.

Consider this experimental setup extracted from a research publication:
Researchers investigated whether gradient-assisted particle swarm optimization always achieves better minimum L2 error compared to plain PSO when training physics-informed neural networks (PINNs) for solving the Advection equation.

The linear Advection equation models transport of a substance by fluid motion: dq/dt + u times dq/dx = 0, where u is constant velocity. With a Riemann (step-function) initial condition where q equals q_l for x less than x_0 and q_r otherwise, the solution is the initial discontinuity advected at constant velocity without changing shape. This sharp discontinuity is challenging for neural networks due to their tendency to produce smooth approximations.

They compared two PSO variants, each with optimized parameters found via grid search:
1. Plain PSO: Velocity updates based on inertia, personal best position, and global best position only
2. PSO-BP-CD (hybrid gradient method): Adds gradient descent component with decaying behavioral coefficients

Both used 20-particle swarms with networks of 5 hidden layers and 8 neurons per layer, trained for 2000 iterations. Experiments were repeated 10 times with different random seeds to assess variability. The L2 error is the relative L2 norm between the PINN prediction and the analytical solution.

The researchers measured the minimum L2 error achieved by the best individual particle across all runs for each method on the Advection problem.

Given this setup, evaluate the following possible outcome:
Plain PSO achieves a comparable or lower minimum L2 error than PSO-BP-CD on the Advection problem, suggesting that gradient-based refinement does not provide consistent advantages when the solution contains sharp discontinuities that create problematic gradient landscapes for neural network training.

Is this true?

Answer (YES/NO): YES